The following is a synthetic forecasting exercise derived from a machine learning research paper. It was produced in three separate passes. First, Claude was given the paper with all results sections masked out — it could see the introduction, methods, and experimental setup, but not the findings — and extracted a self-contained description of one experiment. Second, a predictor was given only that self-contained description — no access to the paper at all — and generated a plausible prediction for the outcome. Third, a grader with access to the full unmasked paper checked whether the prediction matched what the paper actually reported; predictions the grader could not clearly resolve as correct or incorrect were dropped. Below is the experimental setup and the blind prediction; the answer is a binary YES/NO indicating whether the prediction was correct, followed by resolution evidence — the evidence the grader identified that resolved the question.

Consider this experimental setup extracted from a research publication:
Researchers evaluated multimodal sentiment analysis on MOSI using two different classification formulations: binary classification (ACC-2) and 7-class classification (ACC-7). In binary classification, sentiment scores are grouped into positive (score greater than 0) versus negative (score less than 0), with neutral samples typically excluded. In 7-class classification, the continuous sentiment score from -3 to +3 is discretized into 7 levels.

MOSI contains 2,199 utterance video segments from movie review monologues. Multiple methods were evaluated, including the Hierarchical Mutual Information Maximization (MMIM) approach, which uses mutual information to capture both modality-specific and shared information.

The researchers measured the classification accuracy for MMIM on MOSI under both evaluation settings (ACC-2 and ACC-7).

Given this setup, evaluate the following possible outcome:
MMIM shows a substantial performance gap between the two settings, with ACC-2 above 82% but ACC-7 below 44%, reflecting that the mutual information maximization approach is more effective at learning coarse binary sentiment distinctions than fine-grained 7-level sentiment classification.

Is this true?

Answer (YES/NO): NO